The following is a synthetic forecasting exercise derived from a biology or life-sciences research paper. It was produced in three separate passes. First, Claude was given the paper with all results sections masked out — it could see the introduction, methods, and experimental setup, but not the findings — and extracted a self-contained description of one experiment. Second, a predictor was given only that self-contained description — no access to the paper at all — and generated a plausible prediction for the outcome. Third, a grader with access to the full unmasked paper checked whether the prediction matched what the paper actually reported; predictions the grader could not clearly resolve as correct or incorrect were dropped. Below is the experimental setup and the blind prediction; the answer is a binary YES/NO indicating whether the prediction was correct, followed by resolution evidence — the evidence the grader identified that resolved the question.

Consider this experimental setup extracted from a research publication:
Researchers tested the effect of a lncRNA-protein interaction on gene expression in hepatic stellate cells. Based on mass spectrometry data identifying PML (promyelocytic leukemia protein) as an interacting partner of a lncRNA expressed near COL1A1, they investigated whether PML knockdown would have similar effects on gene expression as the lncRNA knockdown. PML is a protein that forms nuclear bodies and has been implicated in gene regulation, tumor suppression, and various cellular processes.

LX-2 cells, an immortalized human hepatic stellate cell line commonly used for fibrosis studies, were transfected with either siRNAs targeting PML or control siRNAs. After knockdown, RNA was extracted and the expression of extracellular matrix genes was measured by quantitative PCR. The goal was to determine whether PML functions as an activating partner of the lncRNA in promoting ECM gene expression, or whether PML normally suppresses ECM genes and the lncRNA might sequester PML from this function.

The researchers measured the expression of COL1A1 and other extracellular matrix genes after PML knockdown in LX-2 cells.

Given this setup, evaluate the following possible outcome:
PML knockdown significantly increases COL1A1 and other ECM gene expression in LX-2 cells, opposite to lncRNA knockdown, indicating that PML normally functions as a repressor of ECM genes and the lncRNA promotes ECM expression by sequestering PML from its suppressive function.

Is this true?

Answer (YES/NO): NO